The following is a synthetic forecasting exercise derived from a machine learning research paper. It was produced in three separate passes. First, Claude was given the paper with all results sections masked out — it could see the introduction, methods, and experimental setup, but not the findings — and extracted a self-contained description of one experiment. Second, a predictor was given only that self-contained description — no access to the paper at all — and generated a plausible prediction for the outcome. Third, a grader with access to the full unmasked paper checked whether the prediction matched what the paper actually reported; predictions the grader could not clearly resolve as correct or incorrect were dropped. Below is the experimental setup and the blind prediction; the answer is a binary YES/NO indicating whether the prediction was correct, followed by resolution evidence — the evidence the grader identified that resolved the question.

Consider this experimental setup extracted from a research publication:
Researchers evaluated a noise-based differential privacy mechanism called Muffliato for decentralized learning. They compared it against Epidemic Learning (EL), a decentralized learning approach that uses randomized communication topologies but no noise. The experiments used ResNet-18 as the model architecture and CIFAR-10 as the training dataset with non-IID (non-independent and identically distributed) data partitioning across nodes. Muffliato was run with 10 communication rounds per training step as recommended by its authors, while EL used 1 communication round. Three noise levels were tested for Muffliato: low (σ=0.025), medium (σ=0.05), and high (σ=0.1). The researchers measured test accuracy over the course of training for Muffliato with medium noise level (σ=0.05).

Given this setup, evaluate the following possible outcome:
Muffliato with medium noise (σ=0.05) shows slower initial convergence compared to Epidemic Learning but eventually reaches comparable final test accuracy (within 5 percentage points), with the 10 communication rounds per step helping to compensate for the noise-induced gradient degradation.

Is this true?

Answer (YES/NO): NO